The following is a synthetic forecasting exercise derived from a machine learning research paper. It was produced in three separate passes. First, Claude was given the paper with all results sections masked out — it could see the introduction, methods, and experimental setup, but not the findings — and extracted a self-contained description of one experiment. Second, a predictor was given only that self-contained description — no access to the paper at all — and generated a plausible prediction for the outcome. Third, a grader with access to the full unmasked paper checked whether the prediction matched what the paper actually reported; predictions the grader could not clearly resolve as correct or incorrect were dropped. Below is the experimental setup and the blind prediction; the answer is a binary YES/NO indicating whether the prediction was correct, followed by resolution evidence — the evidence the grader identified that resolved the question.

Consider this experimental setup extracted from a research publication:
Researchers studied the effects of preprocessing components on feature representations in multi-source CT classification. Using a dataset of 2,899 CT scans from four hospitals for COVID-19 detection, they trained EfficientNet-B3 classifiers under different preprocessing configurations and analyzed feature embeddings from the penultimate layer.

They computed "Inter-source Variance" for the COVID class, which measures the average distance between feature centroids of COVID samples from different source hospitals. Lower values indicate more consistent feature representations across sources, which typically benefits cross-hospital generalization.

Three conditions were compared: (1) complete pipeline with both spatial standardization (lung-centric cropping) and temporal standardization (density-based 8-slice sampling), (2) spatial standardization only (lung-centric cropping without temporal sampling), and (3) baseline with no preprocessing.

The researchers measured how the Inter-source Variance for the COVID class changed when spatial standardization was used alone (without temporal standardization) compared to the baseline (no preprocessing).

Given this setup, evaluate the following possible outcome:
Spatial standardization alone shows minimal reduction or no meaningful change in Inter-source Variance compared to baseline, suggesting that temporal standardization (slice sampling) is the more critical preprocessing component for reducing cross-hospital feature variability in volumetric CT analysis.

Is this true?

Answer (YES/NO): NO